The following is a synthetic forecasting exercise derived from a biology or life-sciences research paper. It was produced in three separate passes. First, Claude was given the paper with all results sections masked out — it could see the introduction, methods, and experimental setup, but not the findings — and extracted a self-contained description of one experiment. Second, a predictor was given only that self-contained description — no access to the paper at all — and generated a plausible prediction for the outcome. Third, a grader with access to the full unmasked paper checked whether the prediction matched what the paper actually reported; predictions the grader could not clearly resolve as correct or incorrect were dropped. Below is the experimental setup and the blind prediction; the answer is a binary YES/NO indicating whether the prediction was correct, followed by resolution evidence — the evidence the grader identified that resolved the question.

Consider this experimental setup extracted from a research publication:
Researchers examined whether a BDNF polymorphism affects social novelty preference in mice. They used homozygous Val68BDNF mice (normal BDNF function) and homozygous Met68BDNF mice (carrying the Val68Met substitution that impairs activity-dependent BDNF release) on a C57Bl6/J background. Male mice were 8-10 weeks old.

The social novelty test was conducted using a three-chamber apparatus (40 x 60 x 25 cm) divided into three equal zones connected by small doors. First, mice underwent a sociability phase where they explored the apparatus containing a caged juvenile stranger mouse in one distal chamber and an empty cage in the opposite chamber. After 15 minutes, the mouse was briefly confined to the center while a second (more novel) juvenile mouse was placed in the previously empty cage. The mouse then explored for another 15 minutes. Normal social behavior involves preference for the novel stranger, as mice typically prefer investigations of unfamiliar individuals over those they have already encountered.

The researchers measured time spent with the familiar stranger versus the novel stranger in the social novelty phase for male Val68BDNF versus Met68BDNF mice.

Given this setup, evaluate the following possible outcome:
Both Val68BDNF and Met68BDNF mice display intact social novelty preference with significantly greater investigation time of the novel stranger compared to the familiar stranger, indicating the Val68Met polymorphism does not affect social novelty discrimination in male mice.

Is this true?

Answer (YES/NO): NO